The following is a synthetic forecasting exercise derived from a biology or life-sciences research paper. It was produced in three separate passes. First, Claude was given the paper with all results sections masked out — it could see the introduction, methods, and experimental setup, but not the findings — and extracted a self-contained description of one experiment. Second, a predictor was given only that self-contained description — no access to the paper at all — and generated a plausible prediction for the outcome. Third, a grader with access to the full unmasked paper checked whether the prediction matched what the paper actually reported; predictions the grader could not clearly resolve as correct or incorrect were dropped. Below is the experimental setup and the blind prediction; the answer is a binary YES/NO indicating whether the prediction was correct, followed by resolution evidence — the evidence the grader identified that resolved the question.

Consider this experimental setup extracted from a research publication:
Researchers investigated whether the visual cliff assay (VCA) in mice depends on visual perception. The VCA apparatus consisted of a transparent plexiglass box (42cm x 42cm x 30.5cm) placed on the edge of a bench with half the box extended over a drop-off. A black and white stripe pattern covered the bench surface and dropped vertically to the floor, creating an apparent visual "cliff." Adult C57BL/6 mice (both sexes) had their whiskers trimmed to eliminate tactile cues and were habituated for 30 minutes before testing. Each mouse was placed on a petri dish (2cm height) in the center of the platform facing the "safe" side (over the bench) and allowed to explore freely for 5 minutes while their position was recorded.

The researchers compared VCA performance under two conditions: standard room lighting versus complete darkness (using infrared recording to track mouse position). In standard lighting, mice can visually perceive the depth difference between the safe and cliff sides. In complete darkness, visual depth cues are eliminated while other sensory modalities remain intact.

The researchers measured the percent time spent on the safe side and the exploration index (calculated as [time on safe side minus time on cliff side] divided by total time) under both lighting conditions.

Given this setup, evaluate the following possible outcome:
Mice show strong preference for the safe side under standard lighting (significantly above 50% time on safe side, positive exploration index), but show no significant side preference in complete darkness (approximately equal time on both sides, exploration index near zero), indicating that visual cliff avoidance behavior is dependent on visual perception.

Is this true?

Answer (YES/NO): YES